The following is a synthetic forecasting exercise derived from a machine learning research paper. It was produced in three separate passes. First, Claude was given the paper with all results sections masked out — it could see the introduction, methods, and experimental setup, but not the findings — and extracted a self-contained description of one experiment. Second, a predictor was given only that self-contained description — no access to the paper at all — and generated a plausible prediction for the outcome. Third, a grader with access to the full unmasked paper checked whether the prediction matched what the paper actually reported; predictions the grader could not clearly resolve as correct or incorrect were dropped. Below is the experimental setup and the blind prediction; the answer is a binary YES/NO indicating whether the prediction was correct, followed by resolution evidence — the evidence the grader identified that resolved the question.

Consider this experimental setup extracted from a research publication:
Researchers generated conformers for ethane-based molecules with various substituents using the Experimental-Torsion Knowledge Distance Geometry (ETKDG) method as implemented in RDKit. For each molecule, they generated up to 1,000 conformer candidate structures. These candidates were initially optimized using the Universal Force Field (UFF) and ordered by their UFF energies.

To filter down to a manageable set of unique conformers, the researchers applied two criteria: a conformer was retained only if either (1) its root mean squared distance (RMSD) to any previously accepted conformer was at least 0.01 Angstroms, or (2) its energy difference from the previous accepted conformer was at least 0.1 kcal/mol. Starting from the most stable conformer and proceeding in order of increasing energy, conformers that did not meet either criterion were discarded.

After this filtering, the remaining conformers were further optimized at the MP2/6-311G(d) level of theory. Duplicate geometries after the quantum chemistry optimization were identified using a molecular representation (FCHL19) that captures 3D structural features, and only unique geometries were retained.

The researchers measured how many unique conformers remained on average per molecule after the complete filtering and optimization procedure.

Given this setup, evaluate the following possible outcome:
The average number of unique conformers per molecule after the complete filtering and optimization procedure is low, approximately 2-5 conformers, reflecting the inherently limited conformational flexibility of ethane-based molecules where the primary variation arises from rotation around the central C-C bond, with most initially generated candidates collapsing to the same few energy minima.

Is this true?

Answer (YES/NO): YES